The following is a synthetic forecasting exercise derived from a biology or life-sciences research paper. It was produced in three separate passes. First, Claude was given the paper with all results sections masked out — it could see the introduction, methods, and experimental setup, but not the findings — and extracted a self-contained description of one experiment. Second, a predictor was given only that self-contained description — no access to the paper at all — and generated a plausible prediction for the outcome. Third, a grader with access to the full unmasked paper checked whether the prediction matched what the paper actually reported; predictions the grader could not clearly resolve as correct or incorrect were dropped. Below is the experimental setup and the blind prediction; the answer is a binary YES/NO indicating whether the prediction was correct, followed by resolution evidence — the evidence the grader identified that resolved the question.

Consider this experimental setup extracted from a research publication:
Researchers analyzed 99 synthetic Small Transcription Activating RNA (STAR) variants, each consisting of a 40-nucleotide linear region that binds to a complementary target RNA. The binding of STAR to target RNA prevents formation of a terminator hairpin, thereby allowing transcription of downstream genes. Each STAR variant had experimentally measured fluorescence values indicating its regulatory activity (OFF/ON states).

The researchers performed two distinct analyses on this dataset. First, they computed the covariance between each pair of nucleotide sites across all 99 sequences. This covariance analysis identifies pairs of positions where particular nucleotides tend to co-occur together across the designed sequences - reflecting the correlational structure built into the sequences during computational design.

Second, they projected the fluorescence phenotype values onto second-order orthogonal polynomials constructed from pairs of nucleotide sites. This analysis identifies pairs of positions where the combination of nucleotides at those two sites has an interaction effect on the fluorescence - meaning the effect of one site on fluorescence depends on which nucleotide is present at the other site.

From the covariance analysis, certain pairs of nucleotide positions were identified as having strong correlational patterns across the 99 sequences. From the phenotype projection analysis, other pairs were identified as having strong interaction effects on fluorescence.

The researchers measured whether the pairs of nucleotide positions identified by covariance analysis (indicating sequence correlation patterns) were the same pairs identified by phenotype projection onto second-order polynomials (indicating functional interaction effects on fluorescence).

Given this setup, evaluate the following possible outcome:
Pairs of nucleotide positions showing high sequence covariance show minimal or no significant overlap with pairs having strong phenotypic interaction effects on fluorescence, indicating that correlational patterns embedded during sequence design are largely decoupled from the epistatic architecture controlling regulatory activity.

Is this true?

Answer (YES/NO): YES